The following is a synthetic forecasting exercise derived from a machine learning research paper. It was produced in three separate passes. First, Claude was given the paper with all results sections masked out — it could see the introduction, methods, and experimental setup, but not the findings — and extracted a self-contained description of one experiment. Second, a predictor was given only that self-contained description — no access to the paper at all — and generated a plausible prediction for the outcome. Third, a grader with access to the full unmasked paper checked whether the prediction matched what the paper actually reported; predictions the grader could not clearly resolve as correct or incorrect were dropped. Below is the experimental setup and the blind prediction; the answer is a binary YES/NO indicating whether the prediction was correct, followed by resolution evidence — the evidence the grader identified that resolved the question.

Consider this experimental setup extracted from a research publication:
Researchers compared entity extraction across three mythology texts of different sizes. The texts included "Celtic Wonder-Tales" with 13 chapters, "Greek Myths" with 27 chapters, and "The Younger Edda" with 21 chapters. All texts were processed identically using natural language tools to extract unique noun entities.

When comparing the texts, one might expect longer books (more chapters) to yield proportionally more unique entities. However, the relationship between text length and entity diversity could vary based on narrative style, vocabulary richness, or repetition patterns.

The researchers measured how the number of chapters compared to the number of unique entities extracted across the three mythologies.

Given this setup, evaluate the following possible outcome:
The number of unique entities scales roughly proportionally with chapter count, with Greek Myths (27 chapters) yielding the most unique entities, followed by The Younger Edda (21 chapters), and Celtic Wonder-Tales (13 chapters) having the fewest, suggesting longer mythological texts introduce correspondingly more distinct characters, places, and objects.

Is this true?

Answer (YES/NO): NO